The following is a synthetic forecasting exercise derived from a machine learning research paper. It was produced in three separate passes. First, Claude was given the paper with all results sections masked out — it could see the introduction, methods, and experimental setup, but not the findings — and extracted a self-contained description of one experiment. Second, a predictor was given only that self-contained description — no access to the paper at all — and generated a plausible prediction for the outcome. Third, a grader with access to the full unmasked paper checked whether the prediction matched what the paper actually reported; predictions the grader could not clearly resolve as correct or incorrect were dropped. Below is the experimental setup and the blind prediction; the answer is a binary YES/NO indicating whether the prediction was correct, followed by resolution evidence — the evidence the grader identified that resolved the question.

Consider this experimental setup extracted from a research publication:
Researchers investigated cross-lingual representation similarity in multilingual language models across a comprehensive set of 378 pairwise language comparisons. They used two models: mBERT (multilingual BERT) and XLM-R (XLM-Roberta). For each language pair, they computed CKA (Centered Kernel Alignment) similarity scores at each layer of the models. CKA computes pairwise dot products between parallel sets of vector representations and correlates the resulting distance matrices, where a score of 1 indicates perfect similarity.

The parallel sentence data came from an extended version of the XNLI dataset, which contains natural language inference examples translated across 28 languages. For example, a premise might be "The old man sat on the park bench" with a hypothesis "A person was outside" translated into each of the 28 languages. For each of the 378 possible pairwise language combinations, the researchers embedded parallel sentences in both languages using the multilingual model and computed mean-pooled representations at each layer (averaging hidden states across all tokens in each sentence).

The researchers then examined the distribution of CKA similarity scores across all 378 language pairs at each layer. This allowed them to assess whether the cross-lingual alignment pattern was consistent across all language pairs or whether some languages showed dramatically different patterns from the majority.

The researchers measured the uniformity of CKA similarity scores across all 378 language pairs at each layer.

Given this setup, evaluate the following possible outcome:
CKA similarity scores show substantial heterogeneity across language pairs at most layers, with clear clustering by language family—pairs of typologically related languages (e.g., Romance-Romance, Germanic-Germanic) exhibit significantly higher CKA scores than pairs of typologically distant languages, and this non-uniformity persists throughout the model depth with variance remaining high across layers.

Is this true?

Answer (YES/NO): NO